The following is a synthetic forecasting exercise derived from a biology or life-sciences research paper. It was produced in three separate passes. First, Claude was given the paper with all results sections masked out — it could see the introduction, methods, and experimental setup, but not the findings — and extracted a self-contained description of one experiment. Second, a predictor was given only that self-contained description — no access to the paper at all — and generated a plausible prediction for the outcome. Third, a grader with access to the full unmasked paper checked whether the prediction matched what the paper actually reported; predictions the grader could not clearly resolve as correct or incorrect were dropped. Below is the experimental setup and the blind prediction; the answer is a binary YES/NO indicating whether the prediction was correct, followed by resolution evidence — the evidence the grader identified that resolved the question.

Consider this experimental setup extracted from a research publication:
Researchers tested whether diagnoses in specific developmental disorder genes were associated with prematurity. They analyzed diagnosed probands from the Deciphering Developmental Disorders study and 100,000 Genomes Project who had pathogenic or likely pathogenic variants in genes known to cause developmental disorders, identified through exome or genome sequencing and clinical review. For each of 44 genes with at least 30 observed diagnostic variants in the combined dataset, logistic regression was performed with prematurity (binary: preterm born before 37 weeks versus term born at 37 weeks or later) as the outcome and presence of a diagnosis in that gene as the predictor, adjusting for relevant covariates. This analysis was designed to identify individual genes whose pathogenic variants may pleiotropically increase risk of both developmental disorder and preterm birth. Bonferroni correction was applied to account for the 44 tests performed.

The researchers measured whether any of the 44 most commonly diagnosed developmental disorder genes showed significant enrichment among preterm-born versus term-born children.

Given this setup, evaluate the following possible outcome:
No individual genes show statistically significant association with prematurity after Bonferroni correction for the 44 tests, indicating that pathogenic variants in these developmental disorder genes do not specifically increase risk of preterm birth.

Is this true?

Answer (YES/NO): YES